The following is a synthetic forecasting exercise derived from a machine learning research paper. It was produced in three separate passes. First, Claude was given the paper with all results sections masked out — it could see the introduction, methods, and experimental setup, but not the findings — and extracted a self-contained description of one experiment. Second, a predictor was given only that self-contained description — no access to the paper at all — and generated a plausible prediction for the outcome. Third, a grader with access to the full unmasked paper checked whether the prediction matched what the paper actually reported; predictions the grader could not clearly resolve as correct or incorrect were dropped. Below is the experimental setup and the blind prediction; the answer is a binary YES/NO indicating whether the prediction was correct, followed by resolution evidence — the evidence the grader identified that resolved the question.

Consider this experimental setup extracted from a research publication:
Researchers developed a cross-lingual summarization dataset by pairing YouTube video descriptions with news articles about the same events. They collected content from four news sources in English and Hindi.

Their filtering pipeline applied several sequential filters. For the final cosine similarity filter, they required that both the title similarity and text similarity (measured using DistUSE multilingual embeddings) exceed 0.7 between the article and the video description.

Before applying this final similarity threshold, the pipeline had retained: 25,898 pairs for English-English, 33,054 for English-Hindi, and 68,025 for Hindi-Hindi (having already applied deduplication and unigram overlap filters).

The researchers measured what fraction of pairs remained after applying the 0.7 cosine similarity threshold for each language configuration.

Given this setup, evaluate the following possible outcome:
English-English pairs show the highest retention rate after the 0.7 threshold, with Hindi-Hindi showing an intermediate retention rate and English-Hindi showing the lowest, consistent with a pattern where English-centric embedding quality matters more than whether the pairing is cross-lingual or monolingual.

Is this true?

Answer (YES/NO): NO